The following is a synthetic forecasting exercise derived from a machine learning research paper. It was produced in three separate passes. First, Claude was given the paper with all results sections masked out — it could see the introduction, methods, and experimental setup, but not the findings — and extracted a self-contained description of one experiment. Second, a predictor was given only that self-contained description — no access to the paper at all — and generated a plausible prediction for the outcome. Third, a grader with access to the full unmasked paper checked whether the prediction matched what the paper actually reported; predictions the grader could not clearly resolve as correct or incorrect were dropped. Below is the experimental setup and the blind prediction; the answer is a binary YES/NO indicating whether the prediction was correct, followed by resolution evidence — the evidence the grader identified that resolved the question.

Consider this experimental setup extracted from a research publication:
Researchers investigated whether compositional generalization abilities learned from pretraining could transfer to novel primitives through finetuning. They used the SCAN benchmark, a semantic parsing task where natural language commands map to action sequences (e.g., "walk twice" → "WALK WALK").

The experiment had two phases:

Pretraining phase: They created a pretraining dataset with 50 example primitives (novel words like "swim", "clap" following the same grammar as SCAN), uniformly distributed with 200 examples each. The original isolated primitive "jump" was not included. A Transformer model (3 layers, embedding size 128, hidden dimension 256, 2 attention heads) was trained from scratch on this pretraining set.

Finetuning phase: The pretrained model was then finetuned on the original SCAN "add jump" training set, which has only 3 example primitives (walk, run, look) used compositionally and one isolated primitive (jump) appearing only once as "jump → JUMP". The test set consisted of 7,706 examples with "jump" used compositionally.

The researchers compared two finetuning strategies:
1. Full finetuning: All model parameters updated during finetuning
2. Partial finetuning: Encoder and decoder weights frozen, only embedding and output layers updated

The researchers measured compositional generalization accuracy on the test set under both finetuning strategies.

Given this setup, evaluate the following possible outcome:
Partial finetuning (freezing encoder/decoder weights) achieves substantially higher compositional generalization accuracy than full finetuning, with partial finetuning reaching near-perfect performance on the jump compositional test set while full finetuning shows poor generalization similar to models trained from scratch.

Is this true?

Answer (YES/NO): YES